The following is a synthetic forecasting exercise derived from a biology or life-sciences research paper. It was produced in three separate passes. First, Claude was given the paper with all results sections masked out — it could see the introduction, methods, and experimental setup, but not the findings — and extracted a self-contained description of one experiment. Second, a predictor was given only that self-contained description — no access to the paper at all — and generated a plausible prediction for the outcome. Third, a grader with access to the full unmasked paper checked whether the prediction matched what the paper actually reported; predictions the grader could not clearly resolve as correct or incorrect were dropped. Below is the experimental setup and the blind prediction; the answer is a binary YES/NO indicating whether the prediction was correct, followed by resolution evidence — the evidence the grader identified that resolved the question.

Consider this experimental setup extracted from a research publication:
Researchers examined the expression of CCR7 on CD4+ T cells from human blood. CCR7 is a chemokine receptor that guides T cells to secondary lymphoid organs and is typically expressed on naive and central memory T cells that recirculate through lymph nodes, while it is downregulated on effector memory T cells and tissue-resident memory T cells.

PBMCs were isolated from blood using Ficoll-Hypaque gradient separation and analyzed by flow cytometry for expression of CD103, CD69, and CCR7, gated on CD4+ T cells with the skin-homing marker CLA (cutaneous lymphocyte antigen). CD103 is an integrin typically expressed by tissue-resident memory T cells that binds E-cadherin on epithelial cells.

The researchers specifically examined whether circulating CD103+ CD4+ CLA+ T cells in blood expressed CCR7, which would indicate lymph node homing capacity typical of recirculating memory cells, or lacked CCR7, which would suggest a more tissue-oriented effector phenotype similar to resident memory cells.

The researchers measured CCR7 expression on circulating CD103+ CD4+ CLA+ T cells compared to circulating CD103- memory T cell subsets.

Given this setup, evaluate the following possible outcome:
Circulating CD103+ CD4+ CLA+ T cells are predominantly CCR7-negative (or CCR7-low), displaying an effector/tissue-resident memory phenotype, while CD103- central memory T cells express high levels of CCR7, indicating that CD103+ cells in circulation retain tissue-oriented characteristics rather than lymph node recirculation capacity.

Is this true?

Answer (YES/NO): YES